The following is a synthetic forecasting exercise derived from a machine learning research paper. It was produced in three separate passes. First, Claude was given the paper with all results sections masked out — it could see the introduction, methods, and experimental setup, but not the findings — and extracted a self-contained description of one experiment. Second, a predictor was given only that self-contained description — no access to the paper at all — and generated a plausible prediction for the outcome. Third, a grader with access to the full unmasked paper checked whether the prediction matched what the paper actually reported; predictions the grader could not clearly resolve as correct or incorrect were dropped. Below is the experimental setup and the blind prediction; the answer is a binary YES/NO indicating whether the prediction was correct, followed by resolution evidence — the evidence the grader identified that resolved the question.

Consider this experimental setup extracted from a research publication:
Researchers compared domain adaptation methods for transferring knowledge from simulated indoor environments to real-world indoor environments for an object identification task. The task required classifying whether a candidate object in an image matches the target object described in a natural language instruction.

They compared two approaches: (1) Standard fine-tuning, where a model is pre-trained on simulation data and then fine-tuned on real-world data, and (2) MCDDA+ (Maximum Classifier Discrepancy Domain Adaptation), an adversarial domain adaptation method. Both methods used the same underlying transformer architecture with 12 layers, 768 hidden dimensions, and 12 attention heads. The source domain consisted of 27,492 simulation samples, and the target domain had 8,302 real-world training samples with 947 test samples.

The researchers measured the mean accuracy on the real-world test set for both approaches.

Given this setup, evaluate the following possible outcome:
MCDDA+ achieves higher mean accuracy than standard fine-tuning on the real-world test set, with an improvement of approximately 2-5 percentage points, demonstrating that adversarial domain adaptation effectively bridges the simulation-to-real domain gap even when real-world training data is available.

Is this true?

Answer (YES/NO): NO